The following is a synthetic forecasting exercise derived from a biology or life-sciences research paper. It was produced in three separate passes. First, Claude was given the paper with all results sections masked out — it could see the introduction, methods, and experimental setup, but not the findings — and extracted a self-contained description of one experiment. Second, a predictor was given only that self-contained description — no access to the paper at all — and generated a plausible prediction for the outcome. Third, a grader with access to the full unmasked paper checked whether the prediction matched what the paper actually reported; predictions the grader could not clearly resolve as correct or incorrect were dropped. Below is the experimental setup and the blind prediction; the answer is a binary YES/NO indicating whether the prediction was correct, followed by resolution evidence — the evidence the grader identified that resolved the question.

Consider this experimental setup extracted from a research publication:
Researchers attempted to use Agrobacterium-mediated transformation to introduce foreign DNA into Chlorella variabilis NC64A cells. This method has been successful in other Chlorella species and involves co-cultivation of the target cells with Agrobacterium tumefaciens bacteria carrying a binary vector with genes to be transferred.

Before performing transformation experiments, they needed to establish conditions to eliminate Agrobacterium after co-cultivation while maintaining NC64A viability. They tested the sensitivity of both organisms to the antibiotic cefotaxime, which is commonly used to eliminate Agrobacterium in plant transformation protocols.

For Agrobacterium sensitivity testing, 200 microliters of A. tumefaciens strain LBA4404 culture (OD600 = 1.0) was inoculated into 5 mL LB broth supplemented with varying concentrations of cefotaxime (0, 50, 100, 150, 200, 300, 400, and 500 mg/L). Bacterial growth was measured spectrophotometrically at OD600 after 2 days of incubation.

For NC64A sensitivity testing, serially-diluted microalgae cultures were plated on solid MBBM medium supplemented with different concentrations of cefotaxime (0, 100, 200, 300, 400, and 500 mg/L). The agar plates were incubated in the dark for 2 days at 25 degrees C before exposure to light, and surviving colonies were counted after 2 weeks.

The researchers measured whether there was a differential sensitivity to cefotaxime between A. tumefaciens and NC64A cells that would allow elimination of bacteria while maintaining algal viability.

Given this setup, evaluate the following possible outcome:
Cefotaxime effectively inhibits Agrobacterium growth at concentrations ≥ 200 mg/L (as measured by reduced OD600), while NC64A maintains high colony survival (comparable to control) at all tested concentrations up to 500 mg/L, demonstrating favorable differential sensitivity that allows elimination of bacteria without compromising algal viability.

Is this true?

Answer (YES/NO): NO